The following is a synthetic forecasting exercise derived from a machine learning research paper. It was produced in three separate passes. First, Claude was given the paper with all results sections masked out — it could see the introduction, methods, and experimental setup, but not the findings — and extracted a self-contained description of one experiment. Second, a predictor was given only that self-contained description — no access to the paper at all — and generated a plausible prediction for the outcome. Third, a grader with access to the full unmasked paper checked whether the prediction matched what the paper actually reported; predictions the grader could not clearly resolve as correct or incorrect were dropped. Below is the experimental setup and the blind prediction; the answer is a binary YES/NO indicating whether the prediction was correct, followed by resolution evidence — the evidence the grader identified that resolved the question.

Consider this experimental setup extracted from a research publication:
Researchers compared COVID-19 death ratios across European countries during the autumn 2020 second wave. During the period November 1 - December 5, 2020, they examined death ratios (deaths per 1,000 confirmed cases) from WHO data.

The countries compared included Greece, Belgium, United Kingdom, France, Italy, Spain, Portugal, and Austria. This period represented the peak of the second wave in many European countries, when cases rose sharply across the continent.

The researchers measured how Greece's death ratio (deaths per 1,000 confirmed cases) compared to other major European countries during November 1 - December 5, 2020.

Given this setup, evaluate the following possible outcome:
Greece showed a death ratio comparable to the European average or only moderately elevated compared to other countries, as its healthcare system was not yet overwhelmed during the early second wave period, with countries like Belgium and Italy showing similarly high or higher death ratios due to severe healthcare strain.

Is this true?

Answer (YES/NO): NO